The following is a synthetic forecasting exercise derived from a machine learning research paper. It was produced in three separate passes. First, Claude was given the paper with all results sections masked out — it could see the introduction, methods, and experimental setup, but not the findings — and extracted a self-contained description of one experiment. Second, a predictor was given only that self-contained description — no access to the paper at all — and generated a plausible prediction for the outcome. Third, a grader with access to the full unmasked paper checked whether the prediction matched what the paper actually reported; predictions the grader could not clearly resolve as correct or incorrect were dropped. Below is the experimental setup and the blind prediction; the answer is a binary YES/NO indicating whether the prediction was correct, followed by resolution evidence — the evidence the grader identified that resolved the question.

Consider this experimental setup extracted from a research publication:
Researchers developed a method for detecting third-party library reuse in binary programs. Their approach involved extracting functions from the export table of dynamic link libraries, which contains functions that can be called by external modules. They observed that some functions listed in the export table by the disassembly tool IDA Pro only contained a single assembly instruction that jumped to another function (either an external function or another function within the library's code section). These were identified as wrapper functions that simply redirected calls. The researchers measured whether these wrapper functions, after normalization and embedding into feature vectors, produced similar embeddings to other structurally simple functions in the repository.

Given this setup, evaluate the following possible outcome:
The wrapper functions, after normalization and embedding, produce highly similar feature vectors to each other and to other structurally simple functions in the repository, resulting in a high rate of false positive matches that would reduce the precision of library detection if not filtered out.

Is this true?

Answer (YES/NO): YES